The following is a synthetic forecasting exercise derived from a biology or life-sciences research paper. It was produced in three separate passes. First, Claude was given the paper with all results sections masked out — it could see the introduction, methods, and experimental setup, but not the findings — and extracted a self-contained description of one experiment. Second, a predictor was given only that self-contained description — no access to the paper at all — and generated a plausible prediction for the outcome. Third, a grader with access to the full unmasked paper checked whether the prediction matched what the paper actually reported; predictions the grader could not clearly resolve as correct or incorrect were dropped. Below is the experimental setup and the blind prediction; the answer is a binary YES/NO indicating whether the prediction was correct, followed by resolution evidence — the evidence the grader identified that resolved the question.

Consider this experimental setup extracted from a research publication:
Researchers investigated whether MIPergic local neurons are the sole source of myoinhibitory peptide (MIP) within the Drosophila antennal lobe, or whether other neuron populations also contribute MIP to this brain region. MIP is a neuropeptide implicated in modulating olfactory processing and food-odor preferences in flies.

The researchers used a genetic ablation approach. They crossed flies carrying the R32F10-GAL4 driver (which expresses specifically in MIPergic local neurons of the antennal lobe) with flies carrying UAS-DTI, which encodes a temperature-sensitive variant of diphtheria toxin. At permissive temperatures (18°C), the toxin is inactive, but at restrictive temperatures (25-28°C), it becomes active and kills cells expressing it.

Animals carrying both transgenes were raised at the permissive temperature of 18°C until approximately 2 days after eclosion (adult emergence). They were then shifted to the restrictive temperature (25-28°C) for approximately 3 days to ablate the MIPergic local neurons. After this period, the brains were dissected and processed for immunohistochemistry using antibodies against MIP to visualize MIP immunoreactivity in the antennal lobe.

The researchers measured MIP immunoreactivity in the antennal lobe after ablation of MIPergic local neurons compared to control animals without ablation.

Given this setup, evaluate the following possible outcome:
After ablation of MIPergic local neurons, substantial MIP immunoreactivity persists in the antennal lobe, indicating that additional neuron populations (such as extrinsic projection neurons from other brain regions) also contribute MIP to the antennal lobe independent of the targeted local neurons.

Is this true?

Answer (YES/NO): NO